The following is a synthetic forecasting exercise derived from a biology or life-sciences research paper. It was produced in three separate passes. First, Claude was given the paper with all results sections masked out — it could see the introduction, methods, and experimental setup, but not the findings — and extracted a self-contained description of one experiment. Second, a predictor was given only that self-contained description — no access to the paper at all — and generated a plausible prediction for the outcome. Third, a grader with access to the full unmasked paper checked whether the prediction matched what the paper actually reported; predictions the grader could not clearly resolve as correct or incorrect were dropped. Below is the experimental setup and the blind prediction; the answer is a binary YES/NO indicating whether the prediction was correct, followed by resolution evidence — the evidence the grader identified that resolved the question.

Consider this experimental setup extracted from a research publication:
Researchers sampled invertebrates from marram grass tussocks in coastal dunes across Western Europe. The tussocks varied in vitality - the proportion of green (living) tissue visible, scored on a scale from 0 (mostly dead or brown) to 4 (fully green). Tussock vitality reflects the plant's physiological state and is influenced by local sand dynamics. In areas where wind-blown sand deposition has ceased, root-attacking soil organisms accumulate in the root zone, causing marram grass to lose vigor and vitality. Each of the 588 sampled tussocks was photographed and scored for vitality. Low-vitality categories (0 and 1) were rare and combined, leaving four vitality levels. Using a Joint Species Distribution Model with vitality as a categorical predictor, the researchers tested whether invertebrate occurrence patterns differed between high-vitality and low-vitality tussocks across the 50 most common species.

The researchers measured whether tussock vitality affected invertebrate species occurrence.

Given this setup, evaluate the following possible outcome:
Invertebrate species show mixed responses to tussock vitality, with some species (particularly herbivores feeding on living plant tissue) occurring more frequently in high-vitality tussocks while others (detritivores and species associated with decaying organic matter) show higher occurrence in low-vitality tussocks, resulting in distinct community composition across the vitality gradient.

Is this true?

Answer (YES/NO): YES